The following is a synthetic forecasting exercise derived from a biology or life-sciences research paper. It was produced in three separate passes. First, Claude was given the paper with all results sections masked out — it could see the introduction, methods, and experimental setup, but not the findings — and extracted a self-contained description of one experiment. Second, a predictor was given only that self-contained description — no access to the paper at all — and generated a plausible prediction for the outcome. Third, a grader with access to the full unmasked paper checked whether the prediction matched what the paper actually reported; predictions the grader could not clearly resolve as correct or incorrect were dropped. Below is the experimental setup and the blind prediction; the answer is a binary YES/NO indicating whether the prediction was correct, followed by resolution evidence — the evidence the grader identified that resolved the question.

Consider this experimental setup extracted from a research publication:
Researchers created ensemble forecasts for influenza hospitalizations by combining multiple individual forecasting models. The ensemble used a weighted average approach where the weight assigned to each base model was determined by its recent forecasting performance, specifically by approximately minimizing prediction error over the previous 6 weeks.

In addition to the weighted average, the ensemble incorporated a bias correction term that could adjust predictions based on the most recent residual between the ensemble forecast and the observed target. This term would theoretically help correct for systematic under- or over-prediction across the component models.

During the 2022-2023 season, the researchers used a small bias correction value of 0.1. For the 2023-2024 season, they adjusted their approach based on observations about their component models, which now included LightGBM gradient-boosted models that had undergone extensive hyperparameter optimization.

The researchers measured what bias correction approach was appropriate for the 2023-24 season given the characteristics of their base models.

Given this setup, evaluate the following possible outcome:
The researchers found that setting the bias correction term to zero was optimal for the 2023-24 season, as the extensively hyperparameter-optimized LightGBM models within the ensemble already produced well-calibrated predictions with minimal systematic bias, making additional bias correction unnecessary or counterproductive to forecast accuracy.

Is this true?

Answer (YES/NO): YES